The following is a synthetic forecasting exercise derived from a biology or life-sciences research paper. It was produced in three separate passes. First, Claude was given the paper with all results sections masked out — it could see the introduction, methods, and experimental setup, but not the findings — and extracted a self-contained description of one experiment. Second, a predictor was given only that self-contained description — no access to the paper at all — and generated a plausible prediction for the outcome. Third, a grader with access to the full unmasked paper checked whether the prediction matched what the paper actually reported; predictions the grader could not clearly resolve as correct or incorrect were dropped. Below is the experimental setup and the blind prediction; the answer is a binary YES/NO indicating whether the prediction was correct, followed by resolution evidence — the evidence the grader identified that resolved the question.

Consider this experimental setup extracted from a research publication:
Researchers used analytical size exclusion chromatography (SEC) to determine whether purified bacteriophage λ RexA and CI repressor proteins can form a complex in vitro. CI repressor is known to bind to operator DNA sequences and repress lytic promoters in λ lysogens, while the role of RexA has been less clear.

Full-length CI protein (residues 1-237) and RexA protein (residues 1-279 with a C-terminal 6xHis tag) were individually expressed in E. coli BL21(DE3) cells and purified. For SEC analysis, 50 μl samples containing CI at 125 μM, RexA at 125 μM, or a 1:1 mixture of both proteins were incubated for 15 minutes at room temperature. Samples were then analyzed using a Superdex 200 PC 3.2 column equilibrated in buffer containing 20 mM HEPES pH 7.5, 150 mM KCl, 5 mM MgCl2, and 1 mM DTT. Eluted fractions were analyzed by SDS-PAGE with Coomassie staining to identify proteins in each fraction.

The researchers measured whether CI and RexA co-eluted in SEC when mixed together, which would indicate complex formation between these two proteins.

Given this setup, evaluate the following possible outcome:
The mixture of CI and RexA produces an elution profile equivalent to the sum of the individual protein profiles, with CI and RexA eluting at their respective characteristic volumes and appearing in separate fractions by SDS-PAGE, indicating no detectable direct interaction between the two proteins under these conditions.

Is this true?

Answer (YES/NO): NO